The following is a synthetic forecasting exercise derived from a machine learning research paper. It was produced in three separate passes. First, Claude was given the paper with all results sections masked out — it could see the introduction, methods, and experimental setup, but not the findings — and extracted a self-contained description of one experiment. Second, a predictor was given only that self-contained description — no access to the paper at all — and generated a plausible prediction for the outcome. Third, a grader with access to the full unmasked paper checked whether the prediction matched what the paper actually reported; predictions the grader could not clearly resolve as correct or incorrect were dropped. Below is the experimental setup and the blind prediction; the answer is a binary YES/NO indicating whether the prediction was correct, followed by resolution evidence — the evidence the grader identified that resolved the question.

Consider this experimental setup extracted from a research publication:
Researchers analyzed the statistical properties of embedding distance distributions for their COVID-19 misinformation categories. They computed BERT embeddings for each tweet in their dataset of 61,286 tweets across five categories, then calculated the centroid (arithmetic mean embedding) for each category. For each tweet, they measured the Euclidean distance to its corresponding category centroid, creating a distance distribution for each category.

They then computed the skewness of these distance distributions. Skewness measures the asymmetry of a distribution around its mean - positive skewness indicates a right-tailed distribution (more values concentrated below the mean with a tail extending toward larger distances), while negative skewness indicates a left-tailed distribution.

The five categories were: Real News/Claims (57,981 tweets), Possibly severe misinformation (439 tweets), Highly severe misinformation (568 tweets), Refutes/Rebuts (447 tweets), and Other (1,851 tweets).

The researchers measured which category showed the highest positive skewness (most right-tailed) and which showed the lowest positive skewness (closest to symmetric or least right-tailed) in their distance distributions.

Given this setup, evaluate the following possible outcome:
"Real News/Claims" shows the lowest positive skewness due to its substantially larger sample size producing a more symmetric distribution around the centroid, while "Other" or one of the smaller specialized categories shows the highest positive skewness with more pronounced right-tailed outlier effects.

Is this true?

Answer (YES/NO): NO